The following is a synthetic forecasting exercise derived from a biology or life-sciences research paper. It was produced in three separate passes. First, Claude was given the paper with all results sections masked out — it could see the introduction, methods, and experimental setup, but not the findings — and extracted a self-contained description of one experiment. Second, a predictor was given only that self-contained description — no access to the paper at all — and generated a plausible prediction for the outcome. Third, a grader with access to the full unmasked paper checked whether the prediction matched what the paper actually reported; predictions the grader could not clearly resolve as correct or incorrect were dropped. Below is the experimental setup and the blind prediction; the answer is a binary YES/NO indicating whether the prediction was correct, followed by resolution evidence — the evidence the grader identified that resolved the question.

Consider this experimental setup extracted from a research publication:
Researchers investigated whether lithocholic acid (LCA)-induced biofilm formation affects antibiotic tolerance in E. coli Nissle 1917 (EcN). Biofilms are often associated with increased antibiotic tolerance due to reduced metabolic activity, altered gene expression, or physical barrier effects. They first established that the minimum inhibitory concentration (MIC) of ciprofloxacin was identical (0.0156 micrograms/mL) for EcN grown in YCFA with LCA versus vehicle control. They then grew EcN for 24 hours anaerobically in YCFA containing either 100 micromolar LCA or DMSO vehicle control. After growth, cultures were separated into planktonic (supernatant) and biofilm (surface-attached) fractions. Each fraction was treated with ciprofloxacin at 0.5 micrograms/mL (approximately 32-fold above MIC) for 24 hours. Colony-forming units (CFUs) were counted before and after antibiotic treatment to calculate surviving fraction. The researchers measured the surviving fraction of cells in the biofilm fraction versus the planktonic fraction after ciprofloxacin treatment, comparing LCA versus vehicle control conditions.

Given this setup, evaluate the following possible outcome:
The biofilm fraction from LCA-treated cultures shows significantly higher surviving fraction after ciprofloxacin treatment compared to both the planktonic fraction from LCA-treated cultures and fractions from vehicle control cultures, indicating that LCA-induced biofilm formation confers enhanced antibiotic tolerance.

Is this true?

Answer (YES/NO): NO